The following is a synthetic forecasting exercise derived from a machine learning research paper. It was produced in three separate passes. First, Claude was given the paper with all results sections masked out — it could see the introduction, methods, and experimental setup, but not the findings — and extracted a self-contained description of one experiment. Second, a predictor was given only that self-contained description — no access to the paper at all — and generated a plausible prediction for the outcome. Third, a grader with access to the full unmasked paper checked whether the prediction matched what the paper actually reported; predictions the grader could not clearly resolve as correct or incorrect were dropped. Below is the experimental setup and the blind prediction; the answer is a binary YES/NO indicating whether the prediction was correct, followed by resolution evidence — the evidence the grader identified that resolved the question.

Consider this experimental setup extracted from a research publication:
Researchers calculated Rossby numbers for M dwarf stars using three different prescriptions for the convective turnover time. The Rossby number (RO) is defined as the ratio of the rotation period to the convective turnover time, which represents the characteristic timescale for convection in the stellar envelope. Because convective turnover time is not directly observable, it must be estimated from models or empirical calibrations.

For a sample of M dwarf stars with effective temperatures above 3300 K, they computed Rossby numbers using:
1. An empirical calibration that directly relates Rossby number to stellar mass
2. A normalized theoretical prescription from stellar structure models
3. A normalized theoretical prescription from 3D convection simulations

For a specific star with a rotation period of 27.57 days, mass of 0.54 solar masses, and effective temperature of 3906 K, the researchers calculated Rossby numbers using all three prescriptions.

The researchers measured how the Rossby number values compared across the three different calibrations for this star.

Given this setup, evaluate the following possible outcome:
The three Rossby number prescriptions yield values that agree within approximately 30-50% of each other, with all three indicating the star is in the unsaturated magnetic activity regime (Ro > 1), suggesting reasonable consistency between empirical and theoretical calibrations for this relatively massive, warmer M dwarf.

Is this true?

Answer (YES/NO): NO